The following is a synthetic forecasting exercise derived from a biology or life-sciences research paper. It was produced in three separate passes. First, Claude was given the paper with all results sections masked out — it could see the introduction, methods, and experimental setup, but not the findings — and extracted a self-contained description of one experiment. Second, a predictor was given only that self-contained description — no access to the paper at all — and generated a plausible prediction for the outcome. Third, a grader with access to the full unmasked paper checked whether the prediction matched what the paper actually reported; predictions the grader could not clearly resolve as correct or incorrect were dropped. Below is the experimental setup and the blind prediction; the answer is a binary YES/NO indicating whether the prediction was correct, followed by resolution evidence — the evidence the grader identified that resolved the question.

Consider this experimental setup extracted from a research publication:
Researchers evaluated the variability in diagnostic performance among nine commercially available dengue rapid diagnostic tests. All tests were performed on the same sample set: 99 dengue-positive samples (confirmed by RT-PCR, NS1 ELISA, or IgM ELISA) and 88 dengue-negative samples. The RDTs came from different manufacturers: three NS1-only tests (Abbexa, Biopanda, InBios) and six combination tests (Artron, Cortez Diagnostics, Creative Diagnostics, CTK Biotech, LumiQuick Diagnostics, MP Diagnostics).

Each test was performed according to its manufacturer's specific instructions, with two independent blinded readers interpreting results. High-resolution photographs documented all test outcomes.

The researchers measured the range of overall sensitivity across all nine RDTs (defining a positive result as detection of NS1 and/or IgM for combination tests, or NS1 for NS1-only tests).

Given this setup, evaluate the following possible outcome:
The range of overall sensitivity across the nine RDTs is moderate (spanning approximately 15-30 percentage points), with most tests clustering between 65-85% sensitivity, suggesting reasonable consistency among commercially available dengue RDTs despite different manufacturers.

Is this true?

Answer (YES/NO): NO